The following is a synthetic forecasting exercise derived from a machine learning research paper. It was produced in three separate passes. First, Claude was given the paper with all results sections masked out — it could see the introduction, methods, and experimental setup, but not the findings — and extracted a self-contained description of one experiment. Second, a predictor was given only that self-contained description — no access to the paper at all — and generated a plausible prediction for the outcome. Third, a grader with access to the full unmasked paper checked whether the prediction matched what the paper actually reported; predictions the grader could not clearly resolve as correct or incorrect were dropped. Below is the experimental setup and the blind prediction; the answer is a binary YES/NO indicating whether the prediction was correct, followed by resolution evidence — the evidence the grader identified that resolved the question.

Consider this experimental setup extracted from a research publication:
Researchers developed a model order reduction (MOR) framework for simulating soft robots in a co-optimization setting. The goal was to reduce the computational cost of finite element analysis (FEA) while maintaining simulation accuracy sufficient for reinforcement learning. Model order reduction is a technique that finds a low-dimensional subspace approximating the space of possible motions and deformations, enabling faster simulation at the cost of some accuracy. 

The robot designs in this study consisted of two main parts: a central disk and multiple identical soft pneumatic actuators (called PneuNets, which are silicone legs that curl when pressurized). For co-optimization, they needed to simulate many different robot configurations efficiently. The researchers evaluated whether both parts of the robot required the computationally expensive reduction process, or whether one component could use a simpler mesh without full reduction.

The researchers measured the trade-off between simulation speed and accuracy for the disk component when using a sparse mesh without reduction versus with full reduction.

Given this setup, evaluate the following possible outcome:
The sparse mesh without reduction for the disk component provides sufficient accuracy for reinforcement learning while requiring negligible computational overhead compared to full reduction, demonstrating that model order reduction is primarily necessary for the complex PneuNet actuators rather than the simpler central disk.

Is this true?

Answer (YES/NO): YES